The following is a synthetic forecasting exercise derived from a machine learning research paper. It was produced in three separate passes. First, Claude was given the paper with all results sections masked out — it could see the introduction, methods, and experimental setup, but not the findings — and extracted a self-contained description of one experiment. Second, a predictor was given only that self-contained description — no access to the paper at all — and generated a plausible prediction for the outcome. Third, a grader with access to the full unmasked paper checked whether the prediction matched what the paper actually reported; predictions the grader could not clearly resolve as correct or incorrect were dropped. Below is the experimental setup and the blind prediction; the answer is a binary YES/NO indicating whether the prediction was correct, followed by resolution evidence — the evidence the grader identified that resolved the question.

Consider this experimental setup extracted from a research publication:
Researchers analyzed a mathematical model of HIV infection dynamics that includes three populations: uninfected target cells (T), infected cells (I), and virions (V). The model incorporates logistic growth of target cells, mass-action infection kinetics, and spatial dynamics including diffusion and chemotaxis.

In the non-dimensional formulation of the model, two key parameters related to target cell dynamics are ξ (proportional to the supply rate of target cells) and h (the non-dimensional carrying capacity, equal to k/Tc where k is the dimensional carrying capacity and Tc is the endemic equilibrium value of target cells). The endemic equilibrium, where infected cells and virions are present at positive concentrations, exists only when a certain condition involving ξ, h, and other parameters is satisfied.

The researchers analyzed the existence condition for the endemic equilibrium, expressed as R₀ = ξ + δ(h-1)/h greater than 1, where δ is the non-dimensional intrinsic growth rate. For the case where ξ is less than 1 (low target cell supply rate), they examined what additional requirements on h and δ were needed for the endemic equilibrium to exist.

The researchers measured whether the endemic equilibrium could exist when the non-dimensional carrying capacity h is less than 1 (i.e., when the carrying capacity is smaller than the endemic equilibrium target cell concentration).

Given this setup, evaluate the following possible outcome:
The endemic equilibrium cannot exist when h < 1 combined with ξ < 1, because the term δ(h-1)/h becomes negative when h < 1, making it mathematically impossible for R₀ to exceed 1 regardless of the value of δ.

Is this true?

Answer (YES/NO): YES